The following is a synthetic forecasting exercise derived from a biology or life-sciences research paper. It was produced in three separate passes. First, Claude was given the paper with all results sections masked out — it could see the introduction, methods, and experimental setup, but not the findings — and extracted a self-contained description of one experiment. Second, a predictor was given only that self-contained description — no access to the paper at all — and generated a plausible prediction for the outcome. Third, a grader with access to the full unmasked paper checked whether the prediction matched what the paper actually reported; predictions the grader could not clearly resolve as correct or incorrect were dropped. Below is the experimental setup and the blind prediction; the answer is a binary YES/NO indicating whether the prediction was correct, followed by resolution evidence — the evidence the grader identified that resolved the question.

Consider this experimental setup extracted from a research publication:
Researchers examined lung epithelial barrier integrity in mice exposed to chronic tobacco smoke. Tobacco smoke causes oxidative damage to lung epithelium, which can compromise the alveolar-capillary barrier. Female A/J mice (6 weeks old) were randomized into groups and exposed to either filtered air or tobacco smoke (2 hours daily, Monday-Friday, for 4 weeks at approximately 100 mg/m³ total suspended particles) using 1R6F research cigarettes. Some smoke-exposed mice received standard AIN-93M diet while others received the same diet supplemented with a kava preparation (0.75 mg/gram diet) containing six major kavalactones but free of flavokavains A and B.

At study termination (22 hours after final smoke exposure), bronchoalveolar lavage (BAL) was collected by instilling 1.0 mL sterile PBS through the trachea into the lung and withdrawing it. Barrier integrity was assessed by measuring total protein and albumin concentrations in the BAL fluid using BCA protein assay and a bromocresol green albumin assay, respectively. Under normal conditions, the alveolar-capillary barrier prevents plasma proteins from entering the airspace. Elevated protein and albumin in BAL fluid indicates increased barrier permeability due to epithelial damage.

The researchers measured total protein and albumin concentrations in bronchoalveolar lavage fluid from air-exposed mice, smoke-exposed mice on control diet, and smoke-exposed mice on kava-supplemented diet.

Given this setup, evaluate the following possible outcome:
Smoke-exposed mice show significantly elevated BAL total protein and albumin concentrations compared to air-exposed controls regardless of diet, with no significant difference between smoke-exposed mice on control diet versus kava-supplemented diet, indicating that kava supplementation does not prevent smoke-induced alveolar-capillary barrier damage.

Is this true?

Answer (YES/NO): NO